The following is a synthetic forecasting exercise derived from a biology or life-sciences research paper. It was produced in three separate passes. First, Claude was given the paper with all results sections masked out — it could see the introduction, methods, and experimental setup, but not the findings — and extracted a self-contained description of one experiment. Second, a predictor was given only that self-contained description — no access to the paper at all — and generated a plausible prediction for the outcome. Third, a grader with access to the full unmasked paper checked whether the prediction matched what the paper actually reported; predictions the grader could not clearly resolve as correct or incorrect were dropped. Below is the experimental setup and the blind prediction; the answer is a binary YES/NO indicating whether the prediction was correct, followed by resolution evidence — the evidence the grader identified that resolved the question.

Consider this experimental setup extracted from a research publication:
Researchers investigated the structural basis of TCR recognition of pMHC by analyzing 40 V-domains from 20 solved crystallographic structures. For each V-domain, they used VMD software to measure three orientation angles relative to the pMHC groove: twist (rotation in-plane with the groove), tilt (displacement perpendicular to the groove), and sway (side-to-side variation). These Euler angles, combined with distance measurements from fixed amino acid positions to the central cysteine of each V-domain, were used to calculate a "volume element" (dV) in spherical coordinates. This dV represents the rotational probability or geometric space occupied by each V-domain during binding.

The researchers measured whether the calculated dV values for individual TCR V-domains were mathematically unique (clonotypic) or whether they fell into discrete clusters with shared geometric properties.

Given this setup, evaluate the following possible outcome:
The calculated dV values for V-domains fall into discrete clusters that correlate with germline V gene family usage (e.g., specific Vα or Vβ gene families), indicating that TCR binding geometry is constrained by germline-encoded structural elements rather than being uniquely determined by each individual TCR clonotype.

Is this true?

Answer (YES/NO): NO